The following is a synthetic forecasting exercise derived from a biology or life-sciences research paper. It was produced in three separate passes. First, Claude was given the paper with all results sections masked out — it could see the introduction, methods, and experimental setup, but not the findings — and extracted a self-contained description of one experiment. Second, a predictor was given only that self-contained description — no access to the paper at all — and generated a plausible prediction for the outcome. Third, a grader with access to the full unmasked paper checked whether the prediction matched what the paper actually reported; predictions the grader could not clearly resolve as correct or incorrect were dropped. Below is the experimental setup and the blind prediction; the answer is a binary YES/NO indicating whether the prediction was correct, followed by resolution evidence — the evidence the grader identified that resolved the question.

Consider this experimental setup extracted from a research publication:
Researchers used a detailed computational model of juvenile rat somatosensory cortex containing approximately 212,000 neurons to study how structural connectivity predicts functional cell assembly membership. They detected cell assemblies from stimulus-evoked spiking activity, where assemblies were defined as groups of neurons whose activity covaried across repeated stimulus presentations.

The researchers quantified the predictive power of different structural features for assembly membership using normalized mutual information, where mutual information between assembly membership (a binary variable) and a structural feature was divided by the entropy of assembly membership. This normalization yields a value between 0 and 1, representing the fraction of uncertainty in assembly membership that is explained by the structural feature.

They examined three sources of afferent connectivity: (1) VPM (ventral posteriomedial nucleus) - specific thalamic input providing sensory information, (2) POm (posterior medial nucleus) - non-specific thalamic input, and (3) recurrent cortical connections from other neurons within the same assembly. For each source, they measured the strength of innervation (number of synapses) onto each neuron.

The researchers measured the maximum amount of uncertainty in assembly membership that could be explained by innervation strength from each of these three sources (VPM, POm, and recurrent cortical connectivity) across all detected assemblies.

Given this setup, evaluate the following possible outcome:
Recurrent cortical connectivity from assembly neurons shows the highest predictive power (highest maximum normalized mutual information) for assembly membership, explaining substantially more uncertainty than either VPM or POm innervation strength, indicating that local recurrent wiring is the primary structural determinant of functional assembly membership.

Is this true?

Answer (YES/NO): NO